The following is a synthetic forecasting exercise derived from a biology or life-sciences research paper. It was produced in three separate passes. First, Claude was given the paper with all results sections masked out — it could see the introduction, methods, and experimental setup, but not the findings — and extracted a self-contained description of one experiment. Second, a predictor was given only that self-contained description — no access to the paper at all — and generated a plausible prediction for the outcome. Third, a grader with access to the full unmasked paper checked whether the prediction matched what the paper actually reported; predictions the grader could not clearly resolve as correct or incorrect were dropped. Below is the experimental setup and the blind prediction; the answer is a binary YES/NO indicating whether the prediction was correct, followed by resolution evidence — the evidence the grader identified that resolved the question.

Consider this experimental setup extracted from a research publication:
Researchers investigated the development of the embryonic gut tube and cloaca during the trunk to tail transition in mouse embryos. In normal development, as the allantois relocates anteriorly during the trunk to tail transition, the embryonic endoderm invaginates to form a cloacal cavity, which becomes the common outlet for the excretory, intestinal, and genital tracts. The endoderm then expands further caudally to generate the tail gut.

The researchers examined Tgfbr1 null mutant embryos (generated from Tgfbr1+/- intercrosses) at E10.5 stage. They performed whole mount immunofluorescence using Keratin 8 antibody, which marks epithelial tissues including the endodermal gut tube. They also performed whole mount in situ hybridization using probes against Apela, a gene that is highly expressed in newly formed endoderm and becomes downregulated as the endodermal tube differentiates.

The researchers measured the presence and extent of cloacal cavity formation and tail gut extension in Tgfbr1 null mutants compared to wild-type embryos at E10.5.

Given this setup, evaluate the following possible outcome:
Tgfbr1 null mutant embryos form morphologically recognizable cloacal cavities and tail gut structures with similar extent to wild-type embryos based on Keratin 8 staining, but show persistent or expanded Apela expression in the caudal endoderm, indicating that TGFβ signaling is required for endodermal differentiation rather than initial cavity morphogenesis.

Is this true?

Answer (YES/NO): NO